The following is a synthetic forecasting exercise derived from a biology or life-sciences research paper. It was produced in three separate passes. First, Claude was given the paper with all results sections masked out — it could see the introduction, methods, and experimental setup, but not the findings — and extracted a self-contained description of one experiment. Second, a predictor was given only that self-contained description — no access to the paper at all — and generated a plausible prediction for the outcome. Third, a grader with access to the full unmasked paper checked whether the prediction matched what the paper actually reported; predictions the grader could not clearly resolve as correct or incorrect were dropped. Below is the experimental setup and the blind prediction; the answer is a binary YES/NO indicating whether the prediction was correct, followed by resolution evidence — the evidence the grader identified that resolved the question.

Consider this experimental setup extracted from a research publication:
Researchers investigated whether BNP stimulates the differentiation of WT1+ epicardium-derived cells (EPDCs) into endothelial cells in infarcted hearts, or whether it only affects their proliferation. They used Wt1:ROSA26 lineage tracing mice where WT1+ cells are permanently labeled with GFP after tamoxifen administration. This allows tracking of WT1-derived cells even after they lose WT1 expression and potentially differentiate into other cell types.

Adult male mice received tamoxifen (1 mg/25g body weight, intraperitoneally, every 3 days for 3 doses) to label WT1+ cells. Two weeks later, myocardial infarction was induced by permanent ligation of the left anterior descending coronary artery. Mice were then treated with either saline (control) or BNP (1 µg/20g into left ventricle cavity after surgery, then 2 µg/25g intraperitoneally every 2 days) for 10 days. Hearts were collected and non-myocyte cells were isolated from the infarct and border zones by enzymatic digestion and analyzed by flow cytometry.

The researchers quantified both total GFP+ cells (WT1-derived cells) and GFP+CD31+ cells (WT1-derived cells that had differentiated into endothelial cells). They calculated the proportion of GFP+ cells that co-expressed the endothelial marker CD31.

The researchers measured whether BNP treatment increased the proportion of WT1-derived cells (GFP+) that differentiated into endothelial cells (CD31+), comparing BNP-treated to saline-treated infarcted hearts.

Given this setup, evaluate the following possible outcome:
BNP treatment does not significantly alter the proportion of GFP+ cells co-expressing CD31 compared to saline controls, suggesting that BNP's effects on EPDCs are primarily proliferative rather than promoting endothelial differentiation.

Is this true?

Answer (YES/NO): YES